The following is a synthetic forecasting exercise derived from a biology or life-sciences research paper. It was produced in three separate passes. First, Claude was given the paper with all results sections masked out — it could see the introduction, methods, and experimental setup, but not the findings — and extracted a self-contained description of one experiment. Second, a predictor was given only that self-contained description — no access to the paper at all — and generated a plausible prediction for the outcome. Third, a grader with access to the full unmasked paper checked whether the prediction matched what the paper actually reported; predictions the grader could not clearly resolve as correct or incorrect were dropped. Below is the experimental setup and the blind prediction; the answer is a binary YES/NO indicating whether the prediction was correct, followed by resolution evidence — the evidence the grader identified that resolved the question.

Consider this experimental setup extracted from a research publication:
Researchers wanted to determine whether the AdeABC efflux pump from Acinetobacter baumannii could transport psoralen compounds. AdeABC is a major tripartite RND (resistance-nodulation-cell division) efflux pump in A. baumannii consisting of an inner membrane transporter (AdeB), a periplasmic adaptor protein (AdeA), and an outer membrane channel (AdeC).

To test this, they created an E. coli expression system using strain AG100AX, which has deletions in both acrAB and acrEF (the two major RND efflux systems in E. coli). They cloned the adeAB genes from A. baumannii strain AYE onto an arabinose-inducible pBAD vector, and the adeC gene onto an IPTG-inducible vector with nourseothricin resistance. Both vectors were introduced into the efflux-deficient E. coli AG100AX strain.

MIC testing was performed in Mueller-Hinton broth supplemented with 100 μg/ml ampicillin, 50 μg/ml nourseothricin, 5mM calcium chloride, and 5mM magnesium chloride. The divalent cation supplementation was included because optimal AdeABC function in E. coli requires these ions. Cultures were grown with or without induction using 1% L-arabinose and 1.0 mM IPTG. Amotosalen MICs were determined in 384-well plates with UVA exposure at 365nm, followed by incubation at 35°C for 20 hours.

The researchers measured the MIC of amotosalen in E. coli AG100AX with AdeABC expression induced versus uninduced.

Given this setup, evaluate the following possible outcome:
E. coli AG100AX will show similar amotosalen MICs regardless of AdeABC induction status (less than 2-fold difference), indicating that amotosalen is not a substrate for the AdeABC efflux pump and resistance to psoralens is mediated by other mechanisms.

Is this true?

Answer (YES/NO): NO